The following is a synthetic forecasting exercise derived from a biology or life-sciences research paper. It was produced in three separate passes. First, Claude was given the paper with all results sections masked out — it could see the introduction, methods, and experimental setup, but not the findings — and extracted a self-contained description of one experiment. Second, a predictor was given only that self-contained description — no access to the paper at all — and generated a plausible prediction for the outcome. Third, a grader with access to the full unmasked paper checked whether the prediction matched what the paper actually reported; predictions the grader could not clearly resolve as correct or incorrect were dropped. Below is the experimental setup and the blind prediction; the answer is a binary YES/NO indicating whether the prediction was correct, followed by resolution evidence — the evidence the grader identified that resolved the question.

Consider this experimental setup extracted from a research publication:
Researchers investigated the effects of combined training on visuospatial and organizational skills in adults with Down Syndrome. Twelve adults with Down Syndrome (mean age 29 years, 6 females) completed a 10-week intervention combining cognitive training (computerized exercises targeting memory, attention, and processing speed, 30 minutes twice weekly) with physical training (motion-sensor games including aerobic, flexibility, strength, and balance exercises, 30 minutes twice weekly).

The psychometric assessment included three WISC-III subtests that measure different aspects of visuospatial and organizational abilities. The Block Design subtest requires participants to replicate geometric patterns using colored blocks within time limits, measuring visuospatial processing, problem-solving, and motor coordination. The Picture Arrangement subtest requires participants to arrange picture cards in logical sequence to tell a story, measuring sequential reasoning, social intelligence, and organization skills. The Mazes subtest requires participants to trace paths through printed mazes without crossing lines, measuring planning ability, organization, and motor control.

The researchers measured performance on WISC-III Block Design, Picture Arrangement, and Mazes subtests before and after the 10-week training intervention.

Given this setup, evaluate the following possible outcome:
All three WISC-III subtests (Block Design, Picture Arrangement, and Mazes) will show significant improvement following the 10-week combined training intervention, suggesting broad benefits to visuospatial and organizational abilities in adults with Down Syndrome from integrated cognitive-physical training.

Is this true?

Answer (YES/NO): NO